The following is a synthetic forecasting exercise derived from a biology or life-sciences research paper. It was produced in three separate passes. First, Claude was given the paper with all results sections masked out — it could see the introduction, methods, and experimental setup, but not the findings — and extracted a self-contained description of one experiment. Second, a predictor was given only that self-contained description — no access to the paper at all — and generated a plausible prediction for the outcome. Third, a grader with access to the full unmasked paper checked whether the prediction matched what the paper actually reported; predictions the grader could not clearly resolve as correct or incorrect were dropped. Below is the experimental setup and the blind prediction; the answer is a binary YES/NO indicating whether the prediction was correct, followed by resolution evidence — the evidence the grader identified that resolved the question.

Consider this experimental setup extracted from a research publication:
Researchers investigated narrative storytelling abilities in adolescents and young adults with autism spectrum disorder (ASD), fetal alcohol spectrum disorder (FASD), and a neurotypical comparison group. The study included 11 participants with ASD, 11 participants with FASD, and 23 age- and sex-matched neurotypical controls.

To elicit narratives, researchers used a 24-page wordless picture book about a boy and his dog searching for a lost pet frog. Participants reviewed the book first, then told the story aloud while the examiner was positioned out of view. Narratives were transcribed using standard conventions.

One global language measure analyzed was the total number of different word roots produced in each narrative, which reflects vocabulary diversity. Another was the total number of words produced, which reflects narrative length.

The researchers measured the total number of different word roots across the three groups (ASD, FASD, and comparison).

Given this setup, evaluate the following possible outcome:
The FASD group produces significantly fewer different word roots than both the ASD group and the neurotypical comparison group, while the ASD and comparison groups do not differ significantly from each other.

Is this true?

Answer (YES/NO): NO